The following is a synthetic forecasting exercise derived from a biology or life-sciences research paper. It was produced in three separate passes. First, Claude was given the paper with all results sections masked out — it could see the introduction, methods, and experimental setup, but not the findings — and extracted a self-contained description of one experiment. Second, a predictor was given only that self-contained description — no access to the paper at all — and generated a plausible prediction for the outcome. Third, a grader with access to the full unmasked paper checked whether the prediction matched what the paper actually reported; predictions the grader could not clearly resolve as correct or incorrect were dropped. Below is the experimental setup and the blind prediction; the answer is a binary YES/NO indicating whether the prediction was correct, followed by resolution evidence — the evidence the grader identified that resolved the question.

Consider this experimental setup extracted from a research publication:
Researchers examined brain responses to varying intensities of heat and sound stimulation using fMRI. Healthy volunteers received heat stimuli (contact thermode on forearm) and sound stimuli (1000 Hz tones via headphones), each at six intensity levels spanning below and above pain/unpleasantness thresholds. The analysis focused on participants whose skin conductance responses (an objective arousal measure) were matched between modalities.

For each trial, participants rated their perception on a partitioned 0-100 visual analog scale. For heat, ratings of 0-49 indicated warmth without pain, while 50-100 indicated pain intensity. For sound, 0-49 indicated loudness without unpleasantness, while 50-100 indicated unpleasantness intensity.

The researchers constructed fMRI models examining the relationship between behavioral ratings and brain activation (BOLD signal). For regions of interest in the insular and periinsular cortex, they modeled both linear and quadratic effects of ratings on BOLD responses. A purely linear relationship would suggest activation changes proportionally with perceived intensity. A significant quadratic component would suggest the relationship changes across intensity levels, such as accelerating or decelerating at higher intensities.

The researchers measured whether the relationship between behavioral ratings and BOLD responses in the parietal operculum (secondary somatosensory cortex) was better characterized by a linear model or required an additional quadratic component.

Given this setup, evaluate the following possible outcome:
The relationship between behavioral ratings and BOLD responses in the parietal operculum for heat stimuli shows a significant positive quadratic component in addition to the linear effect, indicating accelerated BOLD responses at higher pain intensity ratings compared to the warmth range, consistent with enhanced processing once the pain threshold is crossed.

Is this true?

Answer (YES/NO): NO